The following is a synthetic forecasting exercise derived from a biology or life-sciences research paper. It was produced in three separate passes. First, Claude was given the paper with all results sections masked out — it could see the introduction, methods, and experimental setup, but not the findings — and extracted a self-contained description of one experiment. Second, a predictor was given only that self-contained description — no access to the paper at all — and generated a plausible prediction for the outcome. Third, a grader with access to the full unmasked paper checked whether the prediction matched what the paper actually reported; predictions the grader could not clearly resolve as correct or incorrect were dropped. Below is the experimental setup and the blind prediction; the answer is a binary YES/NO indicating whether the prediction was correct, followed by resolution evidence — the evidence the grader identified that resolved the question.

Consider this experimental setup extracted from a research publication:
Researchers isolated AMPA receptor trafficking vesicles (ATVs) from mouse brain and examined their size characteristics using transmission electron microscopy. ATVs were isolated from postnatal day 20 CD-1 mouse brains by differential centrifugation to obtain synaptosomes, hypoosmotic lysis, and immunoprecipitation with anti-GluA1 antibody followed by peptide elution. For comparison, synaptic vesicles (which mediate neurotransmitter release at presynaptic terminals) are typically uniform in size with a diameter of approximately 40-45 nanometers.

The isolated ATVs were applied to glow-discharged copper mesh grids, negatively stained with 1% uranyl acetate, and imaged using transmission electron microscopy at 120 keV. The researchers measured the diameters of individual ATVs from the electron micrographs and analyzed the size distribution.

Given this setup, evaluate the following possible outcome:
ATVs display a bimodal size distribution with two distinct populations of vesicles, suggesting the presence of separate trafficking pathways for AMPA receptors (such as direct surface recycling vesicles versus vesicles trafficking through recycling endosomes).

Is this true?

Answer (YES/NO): YES